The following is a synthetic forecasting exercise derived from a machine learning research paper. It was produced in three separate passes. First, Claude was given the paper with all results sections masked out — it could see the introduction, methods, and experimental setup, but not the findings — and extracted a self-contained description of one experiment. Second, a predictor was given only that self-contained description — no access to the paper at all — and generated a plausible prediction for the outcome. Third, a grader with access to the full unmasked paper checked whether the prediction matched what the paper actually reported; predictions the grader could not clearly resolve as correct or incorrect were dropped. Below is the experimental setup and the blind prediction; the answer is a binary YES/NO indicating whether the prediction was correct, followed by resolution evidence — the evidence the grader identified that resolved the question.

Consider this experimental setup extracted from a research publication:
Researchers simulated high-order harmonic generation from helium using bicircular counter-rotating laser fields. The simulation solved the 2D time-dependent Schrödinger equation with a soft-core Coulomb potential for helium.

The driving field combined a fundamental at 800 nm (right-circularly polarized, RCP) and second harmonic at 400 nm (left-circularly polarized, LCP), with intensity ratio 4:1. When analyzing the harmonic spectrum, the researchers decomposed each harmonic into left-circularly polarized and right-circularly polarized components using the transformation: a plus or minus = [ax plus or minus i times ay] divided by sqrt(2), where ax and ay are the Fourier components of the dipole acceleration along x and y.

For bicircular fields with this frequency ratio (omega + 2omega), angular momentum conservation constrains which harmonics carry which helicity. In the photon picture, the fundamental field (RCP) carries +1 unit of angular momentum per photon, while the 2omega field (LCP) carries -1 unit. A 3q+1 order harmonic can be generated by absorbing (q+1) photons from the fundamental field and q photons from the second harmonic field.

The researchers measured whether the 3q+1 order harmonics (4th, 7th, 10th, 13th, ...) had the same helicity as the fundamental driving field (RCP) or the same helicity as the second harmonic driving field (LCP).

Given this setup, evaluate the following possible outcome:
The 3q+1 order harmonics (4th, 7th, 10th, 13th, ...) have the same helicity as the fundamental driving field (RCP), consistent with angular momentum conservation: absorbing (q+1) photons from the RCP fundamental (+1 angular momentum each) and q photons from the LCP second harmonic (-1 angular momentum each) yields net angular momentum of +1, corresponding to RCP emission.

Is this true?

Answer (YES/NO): YES